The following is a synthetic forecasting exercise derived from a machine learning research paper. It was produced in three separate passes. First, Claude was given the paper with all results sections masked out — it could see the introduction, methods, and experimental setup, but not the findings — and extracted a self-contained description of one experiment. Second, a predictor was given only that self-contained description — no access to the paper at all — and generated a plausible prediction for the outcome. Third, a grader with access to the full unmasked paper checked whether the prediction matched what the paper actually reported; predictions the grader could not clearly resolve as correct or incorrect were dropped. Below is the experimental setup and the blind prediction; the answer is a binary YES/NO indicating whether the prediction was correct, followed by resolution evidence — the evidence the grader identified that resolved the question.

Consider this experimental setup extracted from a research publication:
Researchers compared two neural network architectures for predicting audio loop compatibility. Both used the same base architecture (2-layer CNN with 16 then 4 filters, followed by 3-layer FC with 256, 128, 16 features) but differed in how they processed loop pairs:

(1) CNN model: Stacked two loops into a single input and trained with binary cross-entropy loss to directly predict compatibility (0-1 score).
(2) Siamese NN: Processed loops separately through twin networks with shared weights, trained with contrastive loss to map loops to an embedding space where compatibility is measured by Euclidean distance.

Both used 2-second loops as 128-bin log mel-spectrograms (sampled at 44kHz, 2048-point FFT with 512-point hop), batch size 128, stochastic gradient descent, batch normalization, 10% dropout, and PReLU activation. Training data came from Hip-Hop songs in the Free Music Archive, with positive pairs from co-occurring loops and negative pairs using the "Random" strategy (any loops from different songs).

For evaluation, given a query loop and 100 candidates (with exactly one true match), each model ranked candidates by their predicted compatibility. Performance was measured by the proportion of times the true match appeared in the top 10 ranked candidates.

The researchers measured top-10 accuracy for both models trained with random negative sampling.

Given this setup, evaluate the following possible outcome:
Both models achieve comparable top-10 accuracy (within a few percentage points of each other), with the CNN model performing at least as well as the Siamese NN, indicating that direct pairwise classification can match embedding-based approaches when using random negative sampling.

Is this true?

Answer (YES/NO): NO